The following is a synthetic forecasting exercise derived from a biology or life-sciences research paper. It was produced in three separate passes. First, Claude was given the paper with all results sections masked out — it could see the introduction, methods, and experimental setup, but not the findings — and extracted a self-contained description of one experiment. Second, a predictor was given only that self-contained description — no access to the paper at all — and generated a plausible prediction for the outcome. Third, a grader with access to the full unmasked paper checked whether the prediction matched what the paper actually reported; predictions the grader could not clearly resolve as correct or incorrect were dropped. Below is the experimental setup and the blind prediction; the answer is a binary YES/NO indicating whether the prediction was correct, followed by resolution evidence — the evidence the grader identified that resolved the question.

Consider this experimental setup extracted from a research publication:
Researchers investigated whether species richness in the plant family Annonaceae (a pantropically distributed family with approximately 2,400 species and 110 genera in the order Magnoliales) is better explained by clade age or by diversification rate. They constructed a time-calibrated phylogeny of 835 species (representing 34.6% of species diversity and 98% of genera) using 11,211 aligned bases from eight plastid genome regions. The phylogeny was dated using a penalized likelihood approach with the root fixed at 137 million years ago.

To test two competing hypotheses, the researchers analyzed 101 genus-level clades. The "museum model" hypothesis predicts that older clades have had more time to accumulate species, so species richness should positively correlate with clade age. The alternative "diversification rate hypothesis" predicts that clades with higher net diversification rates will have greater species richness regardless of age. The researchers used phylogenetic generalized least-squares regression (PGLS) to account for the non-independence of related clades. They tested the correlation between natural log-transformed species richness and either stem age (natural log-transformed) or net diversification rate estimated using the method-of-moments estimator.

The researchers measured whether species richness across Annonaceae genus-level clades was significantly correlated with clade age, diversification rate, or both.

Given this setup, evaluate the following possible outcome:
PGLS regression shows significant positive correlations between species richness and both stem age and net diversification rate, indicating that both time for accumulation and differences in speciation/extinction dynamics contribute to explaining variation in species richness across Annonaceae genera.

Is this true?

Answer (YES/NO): NO